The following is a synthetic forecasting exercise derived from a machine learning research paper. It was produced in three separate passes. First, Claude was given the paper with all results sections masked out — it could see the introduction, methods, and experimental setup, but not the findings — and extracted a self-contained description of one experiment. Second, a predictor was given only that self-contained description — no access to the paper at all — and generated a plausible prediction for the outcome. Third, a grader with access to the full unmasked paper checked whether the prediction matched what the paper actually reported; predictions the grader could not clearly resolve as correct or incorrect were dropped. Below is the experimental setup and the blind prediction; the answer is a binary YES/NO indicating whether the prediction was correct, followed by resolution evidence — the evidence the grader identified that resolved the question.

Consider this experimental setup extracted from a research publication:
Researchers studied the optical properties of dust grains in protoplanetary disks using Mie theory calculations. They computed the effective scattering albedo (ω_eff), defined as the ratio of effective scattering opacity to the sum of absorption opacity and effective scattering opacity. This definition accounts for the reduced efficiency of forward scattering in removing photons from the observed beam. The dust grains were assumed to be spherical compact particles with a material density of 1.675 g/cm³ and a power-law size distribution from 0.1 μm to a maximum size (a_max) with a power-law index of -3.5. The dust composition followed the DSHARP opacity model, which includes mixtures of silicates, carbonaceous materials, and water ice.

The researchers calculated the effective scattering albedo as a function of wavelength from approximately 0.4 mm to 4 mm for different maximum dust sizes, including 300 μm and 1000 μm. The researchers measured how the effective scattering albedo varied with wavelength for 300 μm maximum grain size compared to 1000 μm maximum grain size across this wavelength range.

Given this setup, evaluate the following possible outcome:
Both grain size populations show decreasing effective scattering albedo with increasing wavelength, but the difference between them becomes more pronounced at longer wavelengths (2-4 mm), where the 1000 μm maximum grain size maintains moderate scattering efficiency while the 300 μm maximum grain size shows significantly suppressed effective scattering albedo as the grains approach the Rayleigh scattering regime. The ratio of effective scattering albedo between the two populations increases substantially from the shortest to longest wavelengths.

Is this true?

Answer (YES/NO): NO